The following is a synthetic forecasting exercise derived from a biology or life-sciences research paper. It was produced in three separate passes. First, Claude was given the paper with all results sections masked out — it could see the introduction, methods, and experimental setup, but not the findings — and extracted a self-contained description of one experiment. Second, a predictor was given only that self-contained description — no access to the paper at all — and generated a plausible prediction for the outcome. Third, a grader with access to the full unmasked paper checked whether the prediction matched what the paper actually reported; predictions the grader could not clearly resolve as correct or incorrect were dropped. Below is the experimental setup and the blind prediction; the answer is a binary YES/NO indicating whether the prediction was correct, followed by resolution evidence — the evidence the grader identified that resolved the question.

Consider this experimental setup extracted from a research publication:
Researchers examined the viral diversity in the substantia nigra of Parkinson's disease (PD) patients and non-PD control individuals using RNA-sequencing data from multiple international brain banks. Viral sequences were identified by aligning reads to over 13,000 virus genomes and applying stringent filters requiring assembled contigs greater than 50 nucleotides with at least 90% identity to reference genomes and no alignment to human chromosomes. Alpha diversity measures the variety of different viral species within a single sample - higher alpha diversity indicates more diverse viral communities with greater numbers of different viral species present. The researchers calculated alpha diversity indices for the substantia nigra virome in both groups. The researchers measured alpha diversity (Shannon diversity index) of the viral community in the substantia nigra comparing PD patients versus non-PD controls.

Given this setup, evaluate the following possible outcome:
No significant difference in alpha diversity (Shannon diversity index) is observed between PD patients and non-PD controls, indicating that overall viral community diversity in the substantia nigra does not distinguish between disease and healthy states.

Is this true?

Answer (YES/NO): YES